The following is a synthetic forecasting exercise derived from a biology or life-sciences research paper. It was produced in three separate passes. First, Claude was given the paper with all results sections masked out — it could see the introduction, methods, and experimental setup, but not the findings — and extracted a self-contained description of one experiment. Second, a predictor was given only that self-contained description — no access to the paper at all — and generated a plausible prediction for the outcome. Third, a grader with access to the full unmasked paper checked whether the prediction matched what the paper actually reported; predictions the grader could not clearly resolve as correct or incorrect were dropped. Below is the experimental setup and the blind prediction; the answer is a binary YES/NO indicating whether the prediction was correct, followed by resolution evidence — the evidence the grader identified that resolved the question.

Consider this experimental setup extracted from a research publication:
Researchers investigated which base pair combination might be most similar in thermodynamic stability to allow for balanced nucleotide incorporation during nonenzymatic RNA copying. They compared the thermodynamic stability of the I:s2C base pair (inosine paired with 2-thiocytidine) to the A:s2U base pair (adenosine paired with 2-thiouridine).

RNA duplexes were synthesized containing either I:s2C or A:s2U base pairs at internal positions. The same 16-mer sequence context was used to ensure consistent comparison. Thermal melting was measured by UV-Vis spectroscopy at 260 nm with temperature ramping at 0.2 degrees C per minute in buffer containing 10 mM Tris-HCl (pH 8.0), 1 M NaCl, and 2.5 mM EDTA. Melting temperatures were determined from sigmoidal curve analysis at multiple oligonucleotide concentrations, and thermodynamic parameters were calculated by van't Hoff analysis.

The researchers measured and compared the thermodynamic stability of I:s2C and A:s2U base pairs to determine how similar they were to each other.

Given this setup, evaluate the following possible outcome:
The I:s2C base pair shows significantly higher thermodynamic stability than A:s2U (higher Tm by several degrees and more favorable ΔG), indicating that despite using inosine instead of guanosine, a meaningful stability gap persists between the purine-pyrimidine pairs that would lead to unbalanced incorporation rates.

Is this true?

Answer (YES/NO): NO